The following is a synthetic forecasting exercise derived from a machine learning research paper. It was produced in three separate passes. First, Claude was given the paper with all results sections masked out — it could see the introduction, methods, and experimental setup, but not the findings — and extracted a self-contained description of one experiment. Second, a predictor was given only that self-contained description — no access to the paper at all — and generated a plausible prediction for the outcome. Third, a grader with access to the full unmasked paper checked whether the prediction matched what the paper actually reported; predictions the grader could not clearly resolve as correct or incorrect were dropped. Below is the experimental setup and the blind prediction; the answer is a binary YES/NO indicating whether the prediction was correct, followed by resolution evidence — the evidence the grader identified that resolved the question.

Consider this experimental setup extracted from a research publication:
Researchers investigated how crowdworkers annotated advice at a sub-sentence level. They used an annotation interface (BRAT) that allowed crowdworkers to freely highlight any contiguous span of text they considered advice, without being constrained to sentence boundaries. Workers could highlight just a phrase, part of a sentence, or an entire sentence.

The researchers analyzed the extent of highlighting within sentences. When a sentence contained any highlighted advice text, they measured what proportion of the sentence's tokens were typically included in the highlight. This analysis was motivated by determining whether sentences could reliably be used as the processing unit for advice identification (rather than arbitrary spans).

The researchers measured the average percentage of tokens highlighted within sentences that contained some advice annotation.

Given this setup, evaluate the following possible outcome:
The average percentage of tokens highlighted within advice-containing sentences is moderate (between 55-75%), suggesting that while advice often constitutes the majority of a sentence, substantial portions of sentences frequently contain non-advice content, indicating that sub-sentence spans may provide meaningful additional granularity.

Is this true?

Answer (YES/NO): NO